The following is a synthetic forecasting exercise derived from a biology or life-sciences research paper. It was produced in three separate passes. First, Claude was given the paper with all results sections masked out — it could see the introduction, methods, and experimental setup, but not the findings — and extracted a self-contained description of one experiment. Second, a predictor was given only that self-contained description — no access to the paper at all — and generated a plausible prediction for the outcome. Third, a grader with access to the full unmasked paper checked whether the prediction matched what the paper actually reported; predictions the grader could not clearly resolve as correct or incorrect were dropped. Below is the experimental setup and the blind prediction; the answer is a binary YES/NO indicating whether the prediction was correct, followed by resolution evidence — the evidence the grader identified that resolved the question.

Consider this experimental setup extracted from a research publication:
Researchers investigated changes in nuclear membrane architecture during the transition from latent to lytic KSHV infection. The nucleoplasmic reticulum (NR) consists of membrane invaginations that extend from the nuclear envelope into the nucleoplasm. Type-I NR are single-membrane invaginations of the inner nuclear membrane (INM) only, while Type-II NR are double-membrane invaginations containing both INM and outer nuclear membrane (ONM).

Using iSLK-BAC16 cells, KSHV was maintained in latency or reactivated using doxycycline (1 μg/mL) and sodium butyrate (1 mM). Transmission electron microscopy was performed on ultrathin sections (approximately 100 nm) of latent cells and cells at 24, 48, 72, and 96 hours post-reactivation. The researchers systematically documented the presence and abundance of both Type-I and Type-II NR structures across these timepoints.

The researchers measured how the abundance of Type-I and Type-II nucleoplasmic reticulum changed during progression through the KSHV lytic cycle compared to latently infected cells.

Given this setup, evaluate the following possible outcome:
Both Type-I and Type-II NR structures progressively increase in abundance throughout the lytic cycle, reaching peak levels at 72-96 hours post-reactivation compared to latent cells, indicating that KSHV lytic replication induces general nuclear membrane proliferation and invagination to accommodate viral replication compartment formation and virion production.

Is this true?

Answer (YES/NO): YES